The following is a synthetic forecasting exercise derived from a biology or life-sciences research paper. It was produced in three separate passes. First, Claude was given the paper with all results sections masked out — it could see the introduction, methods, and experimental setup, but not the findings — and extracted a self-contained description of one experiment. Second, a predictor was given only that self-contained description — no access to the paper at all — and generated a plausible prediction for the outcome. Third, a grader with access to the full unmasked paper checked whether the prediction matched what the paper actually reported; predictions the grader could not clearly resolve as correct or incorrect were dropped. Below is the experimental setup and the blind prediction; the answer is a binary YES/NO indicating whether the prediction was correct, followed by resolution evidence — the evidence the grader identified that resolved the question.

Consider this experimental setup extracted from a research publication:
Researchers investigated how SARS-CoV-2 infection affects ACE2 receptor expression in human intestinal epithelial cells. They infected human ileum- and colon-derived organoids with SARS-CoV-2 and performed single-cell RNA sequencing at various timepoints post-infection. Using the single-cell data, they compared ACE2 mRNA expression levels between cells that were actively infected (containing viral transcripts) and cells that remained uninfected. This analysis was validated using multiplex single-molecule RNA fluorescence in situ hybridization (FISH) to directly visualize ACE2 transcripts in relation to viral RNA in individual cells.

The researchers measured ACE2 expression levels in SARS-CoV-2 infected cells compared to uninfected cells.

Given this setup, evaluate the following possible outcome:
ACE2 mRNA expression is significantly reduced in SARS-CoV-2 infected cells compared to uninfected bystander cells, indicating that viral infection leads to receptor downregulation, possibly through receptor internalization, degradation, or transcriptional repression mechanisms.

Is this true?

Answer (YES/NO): YES